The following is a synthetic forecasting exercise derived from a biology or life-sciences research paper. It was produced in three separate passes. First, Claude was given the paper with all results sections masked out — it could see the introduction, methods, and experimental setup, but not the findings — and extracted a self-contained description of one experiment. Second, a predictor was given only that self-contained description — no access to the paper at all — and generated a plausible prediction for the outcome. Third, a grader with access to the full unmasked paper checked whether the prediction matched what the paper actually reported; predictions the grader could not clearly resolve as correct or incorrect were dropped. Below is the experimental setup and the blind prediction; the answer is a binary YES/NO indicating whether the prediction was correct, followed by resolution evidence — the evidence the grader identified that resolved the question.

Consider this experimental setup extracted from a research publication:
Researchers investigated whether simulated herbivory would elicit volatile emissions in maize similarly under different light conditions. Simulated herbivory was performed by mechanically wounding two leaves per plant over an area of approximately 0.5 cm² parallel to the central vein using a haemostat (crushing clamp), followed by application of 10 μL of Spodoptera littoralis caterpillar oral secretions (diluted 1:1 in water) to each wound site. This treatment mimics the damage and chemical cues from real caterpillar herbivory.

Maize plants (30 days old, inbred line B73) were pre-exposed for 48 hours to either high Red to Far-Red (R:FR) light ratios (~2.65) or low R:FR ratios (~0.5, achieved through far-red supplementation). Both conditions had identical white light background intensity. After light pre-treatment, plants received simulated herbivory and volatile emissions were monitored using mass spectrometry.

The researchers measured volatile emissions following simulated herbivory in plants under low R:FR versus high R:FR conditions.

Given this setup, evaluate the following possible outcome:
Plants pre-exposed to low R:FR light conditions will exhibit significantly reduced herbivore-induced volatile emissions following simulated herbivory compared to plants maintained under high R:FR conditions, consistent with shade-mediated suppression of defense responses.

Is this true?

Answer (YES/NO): NO